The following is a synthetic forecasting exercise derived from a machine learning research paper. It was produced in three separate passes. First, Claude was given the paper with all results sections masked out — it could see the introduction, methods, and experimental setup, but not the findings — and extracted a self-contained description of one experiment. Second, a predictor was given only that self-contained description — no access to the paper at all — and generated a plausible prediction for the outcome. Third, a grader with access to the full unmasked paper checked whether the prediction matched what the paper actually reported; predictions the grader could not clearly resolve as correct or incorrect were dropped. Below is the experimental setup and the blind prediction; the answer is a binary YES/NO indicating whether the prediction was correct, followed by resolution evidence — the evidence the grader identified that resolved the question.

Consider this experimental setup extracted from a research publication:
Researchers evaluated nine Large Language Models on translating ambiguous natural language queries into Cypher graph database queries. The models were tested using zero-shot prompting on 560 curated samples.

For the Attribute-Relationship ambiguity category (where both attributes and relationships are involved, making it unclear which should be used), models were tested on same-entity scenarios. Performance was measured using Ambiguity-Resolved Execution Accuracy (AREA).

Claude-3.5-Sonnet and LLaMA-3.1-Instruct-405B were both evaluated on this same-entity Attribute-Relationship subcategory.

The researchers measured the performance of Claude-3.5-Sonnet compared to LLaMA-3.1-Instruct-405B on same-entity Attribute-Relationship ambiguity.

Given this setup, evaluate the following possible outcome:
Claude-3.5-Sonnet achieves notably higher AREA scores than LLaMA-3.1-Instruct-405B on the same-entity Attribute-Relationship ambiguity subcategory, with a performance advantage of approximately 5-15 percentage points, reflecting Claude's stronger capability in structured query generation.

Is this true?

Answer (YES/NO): NO